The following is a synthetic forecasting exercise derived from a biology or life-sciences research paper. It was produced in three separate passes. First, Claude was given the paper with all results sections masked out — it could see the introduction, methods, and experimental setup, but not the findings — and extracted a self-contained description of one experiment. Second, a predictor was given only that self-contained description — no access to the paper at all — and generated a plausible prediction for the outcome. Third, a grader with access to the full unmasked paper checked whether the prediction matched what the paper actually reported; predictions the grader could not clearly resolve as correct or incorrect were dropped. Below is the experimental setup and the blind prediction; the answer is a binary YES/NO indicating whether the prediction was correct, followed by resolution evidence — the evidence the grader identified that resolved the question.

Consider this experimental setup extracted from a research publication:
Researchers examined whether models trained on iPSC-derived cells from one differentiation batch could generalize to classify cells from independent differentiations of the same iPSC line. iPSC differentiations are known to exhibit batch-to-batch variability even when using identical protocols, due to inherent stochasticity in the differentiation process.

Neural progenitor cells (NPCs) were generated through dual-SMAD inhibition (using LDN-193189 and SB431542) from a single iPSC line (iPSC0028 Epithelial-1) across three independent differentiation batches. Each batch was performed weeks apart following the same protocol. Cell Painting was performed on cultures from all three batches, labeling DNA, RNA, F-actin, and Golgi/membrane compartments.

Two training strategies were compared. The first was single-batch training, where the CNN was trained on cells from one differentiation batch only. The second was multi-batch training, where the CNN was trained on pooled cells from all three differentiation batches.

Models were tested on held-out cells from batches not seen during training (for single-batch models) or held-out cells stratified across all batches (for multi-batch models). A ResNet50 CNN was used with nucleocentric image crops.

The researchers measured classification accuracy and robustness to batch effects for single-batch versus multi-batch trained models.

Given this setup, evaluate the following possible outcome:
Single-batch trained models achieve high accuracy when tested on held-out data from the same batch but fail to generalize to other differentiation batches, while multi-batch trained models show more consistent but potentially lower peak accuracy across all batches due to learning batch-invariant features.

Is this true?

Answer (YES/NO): NO